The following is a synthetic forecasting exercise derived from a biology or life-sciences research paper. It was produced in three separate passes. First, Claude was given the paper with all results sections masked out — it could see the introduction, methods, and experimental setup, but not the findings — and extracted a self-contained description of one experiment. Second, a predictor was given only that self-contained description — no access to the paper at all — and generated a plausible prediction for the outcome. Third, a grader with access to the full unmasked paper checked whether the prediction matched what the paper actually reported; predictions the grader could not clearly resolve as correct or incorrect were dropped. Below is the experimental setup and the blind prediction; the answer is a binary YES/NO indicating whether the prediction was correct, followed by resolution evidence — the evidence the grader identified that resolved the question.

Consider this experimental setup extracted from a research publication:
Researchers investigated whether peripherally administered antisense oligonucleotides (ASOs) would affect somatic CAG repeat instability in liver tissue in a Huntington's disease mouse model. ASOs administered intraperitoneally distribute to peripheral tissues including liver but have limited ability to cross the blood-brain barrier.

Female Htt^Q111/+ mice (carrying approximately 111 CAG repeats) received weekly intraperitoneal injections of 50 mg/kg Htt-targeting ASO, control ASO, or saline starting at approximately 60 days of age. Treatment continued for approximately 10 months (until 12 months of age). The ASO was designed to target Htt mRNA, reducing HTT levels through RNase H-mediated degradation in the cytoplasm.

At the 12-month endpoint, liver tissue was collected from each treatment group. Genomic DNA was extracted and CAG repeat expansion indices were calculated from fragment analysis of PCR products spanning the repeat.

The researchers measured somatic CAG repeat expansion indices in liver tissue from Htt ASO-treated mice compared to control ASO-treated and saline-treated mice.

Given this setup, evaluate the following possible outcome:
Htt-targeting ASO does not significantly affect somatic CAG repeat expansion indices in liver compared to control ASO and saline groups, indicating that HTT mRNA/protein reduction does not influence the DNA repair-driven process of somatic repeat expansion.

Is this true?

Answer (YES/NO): NO